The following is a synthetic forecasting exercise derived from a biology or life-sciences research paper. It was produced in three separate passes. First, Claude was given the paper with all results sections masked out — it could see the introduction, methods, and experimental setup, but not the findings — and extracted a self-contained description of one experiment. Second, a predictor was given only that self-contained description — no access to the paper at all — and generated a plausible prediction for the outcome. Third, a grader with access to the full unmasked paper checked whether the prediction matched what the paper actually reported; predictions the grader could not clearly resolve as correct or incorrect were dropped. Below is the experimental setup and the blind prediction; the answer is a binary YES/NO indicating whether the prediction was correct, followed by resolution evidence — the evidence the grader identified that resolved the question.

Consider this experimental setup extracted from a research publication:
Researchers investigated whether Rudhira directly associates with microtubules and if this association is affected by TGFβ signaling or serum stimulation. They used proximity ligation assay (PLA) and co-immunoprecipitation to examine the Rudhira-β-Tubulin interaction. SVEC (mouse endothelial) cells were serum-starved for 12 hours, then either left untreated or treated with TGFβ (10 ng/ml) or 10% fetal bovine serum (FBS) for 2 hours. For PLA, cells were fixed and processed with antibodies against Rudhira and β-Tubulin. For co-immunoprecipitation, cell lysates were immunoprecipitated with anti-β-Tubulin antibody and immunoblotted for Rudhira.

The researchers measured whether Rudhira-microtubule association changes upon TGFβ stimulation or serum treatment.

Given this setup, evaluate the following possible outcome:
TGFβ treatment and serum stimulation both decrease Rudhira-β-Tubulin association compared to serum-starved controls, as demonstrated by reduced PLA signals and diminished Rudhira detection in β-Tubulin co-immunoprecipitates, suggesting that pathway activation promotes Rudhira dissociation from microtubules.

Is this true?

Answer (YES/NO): NO